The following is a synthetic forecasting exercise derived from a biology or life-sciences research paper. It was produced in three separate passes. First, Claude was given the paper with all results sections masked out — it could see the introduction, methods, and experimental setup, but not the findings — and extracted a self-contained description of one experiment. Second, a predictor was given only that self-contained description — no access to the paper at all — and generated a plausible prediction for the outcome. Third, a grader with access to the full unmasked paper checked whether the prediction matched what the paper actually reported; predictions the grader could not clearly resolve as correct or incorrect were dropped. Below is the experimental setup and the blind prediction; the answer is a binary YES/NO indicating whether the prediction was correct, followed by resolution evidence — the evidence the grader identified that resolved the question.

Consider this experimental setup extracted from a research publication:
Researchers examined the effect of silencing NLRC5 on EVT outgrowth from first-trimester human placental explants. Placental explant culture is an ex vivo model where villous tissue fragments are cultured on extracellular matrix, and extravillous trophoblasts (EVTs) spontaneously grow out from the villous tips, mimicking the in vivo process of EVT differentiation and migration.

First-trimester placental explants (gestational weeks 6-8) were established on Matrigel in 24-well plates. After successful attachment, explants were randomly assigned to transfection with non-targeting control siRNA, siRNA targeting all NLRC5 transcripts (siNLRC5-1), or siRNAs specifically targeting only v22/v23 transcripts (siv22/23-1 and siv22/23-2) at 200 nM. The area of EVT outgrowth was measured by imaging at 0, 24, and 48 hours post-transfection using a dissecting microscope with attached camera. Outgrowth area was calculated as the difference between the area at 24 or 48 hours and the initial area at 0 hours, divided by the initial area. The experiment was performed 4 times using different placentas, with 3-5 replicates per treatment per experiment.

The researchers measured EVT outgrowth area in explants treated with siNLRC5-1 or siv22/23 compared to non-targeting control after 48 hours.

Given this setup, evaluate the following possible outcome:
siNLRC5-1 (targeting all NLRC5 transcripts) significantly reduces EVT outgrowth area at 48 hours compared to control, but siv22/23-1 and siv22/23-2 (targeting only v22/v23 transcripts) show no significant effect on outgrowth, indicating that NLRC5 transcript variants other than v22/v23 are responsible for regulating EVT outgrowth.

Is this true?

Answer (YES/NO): NO